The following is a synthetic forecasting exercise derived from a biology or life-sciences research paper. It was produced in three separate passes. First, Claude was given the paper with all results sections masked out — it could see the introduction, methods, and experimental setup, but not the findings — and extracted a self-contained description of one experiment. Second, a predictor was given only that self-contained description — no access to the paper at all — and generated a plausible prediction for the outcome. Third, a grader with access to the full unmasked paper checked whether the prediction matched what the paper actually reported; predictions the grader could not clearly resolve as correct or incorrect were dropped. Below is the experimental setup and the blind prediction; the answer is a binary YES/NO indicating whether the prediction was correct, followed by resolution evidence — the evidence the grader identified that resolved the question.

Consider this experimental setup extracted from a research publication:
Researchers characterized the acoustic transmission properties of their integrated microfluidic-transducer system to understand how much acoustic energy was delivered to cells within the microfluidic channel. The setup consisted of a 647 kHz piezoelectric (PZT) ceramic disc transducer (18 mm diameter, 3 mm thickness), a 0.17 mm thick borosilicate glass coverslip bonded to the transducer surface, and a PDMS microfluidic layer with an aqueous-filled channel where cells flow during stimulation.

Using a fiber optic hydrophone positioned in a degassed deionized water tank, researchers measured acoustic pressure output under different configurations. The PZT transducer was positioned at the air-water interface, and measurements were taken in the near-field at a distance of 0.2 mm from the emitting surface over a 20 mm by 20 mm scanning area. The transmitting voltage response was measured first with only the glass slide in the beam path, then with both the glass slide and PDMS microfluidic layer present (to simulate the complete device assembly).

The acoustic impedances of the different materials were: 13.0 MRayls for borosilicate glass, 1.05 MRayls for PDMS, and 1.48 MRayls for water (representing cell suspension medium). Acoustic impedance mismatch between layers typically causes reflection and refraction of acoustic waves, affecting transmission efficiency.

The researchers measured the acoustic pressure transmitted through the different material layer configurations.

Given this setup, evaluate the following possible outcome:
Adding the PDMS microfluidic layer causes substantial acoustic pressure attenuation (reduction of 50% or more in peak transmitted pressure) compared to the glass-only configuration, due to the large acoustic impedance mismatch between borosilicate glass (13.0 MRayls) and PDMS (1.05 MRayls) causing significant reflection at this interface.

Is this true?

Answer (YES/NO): NO